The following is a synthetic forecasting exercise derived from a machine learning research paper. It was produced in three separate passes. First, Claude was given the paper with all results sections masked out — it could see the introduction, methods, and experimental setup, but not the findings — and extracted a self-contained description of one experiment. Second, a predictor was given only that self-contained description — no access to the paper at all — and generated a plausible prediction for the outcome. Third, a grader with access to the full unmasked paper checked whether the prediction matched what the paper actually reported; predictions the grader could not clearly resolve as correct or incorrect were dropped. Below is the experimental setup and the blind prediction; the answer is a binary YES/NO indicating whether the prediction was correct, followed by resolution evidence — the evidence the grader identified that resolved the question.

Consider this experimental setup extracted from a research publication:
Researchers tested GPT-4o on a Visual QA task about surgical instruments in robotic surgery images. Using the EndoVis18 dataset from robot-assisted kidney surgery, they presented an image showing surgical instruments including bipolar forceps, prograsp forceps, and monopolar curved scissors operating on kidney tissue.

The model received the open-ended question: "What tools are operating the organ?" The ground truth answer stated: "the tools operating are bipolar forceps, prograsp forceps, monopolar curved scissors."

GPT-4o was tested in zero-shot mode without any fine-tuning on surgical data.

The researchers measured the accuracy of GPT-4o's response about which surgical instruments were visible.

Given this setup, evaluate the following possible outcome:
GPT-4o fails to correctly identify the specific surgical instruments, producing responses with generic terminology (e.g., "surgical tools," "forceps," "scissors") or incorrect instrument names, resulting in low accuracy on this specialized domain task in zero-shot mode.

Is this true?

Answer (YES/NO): YES